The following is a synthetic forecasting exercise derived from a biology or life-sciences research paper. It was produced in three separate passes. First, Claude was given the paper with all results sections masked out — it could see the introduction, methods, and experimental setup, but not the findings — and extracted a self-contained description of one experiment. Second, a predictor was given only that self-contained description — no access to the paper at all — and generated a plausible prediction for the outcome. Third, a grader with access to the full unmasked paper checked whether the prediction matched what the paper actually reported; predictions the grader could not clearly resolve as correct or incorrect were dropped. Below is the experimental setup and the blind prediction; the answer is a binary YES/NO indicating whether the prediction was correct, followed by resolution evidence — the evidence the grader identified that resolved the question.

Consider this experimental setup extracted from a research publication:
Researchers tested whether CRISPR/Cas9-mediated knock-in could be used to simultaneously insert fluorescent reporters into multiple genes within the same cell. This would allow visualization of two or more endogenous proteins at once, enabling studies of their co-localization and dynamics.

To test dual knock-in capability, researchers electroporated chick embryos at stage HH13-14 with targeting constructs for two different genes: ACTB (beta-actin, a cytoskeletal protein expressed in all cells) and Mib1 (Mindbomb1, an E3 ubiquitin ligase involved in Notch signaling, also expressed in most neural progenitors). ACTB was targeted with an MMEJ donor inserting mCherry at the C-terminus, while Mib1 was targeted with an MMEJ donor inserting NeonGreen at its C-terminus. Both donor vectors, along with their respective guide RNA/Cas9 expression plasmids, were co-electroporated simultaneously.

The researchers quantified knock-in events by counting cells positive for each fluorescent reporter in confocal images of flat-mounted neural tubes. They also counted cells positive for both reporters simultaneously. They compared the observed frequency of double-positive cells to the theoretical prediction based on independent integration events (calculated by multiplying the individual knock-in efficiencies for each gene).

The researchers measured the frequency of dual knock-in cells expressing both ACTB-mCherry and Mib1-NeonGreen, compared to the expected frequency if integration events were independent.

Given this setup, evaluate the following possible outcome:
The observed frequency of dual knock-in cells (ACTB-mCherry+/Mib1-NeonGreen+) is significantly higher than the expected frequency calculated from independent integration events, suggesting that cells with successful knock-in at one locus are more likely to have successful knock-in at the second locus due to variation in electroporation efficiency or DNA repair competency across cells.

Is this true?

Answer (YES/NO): YES